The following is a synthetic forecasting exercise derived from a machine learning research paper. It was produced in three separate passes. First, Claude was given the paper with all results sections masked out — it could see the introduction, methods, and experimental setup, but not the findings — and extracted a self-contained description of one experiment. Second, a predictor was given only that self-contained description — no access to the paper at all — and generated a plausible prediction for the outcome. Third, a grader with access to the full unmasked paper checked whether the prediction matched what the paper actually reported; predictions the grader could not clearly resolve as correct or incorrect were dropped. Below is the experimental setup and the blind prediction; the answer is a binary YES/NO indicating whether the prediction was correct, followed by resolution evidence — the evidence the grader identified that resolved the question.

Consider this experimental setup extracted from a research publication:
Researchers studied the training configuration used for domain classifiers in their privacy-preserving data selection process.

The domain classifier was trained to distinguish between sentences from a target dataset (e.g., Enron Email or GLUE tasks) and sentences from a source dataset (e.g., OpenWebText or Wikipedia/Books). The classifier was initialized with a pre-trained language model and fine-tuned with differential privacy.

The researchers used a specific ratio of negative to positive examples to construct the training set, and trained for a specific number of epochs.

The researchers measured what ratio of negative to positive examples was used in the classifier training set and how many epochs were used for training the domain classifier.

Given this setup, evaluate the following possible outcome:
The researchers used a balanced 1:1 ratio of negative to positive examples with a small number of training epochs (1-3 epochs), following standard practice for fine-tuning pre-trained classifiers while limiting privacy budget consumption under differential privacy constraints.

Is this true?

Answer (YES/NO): NO